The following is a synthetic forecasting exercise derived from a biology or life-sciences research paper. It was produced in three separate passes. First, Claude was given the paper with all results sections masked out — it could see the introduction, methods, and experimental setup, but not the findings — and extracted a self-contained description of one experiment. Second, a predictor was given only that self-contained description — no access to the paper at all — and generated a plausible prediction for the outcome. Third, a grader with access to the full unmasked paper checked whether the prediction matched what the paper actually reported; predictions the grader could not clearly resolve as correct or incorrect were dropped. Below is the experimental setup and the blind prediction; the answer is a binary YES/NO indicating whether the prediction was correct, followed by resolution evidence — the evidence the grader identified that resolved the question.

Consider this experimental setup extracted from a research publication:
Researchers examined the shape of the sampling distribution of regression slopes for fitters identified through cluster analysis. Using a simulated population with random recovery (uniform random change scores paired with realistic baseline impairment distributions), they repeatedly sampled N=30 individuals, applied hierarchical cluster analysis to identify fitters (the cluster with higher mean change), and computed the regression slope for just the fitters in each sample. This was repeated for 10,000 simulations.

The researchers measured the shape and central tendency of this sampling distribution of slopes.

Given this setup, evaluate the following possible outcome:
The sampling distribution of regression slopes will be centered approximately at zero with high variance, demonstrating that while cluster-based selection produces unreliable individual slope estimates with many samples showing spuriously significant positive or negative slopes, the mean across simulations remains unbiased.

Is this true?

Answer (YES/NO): NO